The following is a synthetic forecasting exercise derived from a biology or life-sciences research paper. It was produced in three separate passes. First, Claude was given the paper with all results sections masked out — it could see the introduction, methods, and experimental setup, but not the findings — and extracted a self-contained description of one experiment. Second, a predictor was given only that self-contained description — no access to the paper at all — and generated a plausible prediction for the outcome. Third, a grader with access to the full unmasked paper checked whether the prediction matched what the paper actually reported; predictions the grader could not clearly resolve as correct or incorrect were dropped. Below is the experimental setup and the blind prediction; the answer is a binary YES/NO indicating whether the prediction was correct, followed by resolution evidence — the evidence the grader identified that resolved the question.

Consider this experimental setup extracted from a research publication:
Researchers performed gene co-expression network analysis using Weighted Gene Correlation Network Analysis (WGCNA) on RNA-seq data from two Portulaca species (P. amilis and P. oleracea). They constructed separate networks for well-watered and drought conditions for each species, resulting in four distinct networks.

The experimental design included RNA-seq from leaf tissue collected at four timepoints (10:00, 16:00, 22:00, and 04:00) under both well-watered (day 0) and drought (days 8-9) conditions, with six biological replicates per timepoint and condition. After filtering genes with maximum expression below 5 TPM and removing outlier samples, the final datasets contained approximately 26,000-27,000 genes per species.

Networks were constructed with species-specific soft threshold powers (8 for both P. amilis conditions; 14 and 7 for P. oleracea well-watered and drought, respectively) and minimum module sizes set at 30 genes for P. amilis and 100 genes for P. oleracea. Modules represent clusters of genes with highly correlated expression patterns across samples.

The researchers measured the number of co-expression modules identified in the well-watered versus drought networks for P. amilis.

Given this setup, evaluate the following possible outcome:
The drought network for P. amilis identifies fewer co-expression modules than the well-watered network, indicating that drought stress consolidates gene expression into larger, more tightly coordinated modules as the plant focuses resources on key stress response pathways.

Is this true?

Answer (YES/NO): YES